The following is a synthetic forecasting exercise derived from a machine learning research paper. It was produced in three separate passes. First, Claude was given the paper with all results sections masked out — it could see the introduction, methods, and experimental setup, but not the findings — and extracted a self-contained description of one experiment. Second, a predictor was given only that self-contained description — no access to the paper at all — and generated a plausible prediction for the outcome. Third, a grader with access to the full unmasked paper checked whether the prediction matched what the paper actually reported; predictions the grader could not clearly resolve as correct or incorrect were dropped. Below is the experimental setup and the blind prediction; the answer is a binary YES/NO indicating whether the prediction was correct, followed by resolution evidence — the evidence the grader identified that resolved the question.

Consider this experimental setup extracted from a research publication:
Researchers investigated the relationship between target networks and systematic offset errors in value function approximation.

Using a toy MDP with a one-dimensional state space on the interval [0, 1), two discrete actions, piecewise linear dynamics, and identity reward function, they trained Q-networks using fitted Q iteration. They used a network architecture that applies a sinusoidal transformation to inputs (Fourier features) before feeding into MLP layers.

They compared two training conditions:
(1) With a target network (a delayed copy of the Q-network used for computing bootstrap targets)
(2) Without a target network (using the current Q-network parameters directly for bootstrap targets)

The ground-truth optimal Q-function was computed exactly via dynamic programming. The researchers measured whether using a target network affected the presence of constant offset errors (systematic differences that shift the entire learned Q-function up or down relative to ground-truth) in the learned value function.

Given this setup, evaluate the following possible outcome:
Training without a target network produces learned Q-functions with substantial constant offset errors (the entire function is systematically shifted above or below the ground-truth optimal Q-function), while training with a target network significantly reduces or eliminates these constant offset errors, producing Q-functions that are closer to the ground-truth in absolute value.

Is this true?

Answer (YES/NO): NO